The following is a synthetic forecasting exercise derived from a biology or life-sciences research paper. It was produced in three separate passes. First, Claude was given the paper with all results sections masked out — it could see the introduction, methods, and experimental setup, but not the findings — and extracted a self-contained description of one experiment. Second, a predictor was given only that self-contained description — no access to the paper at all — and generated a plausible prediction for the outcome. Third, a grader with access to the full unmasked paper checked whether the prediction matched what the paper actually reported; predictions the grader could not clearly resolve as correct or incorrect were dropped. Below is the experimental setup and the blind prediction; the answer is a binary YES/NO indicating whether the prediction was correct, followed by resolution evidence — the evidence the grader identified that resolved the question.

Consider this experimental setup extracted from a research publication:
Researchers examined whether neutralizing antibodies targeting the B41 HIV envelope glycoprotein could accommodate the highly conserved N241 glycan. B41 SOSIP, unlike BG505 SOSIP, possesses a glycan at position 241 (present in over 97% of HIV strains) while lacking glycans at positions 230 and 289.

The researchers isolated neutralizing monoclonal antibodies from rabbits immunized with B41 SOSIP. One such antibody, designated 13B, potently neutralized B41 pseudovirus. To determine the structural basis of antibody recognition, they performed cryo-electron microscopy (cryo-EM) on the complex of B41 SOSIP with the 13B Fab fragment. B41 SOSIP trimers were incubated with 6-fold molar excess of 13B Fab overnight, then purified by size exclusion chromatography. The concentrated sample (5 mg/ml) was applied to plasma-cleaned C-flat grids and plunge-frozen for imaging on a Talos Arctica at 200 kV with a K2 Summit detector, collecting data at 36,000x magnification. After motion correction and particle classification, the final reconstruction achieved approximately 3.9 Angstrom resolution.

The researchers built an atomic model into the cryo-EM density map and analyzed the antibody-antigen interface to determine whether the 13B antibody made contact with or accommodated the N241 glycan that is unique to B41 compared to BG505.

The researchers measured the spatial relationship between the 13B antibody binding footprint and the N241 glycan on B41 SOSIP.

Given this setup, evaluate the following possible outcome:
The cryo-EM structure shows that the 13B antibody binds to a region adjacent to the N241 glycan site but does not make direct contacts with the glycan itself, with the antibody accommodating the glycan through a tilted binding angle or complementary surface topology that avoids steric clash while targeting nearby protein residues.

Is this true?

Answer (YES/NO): YES